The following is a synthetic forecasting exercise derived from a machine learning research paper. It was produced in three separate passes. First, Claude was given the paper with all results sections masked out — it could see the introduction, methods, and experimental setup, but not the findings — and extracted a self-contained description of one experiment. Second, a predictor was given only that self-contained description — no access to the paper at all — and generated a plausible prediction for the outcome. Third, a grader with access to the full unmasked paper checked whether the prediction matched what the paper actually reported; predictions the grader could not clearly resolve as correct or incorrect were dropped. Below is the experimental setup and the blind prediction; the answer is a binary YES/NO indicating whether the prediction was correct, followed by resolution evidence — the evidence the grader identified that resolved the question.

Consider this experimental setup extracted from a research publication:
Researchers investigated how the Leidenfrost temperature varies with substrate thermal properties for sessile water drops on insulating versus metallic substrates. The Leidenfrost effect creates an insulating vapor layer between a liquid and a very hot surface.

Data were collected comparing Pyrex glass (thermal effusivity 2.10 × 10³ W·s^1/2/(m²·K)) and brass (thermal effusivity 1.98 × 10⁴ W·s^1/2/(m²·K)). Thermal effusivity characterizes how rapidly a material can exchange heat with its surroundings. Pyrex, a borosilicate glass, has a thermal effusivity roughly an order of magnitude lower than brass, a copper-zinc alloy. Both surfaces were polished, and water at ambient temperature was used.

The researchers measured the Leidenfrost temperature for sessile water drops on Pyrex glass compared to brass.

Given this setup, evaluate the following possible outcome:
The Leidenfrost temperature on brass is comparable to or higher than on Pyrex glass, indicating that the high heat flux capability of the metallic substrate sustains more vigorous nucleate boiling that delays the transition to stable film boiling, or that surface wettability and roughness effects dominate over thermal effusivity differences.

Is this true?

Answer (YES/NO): NO